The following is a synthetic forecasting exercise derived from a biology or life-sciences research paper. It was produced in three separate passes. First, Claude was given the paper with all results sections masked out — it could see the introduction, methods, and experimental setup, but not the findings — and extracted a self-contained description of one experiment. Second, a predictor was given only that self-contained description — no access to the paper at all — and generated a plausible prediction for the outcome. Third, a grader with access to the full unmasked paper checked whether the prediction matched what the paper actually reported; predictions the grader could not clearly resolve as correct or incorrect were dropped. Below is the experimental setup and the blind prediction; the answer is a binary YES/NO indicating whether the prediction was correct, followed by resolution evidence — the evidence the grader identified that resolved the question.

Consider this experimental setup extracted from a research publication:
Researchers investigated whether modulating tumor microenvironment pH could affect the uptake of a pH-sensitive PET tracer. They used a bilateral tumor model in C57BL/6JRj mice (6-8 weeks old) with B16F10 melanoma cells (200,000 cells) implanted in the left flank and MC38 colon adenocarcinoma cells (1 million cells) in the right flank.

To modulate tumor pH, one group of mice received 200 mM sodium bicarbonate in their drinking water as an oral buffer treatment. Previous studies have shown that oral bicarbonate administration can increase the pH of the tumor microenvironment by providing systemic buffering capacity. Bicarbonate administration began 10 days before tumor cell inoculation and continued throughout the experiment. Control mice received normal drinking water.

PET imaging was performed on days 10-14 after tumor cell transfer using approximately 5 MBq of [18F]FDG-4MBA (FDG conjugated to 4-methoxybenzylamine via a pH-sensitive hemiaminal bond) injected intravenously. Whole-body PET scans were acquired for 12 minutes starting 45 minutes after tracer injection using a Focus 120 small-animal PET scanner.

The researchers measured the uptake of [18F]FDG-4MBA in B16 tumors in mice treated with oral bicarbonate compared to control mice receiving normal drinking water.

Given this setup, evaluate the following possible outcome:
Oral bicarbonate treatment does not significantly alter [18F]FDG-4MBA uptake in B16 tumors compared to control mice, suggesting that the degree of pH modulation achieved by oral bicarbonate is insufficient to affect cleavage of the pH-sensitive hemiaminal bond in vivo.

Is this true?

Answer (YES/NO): NO